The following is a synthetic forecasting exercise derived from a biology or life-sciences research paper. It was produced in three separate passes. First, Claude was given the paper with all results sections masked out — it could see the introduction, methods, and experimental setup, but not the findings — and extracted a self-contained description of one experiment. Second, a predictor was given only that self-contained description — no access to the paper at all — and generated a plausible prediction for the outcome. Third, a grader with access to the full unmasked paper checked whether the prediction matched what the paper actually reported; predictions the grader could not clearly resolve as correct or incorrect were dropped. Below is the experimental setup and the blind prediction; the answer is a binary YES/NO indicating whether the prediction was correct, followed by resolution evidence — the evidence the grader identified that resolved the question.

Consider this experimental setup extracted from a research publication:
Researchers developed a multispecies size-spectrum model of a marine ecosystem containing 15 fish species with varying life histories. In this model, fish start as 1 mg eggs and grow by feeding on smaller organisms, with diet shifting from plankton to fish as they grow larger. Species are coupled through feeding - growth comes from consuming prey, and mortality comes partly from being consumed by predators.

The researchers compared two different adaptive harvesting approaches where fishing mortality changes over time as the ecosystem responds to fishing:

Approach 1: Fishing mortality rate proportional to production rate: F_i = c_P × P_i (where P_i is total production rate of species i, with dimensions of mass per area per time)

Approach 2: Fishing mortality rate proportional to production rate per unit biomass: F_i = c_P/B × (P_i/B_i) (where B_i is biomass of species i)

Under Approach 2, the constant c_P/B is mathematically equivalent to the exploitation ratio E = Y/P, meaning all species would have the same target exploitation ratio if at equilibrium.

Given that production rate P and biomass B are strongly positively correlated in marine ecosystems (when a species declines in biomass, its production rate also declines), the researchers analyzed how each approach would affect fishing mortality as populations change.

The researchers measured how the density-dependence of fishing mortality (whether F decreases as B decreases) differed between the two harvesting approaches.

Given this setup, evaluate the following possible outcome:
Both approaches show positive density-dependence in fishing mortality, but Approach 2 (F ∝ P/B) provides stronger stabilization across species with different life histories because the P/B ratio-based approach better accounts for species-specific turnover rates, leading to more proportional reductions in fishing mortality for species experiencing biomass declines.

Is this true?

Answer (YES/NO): NO